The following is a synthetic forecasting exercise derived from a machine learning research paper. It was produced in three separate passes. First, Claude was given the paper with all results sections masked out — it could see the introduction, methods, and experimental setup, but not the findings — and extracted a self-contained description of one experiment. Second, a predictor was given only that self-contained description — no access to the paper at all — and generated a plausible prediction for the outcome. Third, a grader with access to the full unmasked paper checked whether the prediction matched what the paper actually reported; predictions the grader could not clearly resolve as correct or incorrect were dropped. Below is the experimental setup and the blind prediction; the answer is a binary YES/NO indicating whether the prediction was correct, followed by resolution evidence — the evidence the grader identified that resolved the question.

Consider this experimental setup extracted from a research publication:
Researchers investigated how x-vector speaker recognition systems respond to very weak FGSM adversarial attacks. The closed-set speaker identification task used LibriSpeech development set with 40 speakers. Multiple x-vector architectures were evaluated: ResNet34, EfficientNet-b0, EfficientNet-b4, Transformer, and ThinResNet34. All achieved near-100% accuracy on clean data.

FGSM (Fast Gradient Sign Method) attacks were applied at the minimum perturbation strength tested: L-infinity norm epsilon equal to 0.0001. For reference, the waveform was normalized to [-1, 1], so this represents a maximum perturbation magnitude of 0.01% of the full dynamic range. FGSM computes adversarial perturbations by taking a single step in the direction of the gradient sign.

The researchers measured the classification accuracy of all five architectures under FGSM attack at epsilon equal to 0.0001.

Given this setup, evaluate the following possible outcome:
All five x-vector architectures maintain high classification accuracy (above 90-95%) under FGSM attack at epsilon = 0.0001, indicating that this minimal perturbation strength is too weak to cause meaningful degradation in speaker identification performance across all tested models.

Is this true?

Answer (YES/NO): YES